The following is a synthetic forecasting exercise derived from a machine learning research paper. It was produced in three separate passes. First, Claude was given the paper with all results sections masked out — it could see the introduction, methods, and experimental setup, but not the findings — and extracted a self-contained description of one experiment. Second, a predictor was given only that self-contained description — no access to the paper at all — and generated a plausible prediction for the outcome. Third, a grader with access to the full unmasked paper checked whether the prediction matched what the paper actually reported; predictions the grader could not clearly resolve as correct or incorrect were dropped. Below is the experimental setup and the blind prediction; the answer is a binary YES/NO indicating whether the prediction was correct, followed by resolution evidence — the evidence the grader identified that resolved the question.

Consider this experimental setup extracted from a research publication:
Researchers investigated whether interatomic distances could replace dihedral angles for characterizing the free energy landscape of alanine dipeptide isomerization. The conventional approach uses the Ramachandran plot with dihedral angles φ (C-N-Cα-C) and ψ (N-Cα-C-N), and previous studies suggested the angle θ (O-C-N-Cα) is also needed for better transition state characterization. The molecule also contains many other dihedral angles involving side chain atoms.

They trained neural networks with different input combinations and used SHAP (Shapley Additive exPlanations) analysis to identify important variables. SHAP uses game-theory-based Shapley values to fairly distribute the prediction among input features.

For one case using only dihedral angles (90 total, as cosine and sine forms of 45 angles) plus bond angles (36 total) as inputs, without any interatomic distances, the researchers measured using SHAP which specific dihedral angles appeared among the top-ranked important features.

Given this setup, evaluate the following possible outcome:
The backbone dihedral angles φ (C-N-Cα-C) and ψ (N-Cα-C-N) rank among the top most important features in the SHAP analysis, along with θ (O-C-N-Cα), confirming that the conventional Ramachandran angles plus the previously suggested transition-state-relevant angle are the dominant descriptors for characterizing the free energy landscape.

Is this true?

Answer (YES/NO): NO